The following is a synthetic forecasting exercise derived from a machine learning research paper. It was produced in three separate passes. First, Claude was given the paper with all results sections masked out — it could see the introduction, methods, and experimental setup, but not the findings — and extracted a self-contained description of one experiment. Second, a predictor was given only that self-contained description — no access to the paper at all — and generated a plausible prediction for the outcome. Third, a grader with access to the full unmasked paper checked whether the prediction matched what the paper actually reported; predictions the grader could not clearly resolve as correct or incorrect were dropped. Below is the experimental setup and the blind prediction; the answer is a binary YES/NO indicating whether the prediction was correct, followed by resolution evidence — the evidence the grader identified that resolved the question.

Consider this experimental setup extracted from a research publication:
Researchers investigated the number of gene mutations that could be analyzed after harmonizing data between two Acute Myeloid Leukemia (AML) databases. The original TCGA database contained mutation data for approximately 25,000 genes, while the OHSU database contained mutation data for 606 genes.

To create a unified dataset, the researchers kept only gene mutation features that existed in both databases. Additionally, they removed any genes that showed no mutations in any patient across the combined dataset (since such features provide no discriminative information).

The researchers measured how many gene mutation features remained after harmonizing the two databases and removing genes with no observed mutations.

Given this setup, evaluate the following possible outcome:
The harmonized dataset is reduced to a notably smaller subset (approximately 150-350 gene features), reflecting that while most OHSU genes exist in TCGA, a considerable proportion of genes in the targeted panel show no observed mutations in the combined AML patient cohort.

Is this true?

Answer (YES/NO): YES